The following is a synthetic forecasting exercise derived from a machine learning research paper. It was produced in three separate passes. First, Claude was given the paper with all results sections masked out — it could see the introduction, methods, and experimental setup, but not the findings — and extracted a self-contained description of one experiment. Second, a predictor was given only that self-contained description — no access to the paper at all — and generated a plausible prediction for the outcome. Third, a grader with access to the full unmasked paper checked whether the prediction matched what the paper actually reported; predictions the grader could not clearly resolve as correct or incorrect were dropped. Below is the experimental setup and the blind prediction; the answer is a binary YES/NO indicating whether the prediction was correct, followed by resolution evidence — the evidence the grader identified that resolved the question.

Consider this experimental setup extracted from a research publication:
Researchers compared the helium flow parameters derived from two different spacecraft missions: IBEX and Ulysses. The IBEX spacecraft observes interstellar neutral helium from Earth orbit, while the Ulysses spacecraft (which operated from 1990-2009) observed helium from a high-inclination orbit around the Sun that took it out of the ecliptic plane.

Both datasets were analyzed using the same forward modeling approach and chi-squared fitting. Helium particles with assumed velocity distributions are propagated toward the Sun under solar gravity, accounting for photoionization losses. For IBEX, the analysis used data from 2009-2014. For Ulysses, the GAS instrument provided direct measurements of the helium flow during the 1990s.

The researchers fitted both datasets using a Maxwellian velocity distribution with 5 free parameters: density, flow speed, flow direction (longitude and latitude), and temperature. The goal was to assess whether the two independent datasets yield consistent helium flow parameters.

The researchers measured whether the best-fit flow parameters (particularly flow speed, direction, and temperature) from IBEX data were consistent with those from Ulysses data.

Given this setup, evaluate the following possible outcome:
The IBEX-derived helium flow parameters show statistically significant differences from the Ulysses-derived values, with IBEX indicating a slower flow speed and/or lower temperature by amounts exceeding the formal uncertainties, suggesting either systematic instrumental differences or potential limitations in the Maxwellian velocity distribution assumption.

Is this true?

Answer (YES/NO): NO